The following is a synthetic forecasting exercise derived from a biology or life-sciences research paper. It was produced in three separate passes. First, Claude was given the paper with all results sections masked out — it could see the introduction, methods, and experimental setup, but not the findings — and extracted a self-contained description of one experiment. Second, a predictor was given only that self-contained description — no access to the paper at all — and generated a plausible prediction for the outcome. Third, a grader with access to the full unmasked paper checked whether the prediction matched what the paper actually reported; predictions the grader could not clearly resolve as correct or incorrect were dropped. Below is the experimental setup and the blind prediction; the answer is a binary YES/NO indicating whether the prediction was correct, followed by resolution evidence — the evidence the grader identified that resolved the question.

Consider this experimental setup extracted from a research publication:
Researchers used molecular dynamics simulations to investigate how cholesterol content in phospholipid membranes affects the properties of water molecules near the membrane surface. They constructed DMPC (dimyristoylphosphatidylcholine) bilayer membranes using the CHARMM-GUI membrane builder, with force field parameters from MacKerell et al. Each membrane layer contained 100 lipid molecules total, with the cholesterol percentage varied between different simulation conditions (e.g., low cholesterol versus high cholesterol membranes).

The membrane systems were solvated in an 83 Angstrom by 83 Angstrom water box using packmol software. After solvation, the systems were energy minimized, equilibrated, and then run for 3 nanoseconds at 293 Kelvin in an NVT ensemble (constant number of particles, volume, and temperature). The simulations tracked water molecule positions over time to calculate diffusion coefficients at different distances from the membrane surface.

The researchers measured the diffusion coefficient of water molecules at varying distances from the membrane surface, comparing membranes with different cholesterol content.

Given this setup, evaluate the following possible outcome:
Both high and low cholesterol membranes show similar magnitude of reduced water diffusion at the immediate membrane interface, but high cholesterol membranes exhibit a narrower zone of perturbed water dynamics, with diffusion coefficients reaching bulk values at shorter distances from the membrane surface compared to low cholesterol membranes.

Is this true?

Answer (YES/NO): NO